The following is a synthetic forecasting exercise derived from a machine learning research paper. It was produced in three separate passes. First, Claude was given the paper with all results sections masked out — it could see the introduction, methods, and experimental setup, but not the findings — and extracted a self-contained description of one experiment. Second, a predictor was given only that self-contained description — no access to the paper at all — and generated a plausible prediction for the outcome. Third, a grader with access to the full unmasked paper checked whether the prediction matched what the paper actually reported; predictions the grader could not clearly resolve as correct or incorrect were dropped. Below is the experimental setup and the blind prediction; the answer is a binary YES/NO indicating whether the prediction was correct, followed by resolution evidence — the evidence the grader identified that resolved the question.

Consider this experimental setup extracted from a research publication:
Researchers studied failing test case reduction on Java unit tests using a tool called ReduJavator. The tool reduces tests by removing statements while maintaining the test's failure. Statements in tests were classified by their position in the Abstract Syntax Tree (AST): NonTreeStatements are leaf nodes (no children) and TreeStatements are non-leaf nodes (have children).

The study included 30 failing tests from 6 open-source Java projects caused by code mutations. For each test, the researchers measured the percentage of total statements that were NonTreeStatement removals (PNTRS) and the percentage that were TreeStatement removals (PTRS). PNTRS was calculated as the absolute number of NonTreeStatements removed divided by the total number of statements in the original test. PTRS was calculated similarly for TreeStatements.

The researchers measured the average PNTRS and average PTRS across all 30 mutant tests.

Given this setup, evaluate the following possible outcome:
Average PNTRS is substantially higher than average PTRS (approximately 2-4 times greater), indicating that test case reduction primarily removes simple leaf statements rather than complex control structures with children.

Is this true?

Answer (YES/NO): NO